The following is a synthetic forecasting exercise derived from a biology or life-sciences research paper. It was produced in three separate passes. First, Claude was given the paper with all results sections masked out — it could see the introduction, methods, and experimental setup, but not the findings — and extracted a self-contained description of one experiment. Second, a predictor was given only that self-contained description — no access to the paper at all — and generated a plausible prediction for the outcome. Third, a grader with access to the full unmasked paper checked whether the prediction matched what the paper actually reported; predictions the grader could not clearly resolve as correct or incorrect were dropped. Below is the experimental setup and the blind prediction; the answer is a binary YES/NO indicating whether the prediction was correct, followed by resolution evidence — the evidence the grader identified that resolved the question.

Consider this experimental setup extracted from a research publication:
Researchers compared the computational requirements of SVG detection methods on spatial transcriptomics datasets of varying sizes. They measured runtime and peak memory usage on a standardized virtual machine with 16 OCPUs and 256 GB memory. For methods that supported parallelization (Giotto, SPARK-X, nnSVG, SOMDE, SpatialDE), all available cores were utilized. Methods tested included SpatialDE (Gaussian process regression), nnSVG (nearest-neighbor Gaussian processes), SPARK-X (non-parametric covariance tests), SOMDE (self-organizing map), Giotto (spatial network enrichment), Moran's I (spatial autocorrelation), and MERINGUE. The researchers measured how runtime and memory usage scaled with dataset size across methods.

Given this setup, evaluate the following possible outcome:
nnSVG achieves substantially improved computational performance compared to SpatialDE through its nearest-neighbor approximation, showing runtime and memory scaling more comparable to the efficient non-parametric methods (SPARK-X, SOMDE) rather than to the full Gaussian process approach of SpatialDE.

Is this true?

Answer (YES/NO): NO